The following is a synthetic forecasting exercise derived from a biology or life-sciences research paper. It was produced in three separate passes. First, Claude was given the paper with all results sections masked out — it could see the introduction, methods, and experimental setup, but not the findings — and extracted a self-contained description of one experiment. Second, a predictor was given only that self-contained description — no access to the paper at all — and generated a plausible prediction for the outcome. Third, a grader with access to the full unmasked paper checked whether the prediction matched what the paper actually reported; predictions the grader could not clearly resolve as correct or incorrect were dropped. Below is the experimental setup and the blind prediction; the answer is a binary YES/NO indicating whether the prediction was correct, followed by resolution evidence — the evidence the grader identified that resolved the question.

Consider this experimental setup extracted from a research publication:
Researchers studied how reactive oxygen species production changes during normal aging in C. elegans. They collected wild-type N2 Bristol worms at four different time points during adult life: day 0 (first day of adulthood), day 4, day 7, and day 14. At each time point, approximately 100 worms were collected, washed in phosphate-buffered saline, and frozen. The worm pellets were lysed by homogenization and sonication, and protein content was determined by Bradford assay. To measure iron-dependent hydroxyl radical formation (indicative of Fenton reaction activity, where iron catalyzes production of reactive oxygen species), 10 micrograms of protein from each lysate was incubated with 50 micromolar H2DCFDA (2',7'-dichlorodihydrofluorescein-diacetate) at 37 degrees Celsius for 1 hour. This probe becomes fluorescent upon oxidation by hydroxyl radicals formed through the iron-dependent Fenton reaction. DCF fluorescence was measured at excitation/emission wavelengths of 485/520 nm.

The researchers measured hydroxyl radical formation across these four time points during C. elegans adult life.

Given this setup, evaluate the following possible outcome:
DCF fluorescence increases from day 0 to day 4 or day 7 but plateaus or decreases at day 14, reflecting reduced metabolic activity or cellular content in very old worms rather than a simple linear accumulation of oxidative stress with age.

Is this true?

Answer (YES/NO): NO